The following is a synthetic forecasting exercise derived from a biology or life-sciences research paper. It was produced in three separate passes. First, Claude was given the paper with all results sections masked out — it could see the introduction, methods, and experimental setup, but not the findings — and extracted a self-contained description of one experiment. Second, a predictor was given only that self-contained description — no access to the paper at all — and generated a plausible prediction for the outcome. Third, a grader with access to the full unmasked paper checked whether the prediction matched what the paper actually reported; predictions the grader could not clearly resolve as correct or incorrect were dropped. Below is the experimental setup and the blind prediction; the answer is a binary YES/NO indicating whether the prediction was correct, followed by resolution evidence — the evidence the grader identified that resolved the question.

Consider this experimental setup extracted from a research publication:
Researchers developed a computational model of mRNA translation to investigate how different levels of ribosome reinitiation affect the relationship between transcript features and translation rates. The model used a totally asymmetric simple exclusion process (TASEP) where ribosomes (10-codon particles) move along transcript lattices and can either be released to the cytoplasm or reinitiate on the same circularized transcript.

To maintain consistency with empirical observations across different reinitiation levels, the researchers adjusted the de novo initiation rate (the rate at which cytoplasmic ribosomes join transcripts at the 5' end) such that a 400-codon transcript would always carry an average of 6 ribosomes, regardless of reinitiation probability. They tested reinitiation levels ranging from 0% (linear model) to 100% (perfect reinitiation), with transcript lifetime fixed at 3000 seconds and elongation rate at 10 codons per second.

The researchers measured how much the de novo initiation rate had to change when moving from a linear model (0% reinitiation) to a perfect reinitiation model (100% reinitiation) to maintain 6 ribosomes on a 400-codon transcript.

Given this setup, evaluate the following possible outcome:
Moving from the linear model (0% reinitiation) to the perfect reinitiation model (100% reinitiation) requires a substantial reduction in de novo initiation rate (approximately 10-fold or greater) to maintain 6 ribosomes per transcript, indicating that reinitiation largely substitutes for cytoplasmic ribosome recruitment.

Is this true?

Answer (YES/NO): YES